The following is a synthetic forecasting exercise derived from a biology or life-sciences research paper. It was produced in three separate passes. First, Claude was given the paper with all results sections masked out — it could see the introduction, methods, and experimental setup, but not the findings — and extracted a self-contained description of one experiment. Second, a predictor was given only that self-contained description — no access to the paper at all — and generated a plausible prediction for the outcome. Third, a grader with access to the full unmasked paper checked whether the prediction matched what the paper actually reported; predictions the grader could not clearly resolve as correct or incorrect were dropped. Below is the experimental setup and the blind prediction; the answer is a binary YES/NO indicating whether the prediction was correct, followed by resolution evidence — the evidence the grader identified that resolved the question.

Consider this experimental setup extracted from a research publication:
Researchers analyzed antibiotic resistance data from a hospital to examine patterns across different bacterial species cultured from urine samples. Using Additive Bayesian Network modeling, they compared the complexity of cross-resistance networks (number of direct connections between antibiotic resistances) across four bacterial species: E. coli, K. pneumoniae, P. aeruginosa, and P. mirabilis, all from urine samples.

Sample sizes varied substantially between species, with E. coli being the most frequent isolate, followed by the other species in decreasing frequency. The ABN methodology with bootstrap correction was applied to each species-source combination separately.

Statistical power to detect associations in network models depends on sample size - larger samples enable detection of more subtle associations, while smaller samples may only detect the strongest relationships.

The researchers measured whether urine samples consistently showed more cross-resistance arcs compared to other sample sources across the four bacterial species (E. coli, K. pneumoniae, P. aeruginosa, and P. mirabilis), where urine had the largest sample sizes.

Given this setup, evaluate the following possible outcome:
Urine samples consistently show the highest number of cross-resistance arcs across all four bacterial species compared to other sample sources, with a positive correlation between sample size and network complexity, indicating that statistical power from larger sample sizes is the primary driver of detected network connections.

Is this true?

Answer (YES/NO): YES